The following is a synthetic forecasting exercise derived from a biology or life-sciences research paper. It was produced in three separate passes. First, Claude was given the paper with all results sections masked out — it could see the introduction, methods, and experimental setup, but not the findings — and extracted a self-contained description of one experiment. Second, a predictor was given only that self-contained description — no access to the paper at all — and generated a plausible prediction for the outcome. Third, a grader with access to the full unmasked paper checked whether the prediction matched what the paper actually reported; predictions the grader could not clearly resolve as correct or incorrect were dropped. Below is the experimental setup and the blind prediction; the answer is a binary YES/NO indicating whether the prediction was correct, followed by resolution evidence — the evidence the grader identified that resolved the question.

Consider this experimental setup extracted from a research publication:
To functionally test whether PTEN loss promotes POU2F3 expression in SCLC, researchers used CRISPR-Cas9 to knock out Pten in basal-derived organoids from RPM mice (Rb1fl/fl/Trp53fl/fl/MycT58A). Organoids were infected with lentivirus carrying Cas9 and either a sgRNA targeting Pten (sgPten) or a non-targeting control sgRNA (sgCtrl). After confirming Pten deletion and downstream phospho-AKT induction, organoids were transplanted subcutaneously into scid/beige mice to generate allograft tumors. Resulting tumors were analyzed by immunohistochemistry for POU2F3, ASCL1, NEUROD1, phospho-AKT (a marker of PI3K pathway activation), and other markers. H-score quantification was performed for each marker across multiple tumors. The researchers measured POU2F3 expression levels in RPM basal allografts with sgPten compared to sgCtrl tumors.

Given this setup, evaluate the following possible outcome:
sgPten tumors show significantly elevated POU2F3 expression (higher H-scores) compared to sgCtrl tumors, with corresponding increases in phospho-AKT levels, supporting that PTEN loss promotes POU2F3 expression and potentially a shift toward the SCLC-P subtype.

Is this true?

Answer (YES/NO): YES